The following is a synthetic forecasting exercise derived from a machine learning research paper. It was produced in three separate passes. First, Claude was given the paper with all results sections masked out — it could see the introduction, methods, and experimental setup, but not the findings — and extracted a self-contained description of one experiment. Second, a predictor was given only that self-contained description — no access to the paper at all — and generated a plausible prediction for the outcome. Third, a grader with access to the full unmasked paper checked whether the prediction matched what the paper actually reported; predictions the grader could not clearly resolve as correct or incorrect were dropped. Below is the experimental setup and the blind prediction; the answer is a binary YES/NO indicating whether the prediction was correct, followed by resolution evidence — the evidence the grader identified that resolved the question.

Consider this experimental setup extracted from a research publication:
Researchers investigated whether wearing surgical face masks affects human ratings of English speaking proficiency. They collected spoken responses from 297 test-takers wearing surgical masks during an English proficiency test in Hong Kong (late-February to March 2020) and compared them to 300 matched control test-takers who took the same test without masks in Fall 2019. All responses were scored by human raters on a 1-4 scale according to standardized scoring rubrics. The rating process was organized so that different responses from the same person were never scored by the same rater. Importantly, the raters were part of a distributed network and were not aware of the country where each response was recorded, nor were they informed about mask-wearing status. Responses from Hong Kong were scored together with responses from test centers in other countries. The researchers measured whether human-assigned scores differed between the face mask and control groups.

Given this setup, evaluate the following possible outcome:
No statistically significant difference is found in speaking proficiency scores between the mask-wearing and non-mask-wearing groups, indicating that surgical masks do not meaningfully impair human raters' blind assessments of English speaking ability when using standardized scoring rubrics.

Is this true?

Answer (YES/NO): YES